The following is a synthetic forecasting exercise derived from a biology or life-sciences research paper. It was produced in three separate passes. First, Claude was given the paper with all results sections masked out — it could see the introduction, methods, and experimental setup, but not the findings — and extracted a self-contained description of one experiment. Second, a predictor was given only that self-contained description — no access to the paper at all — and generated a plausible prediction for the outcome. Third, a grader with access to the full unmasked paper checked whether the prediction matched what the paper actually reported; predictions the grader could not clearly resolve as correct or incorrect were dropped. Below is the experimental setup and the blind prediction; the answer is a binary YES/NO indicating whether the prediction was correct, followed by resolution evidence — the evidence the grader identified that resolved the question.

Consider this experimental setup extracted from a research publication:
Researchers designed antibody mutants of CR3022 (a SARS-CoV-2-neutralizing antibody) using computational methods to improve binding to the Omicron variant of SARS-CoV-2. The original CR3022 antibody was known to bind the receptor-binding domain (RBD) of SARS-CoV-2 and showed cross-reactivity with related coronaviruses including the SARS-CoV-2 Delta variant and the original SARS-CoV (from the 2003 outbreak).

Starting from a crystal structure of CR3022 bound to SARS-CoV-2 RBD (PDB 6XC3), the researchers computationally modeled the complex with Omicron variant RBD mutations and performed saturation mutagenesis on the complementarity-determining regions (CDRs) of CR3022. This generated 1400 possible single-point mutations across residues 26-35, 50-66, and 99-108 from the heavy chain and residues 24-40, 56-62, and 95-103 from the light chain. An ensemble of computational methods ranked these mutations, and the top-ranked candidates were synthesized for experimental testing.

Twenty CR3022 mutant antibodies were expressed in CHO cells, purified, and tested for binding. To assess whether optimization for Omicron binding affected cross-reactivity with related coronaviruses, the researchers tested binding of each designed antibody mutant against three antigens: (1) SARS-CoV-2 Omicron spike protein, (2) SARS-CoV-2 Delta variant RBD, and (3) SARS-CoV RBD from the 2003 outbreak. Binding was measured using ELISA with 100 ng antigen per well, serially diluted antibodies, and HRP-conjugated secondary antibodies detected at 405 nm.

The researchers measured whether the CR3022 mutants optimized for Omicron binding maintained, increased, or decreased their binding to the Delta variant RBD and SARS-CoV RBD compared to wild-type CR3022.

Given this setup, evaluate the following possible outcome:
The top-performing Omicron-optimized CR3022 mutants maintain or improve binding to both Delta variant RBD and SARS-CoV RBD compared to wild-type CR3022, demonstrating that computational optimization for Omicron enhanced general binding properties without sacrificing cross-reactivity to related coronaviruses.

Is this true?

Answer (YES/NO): YES